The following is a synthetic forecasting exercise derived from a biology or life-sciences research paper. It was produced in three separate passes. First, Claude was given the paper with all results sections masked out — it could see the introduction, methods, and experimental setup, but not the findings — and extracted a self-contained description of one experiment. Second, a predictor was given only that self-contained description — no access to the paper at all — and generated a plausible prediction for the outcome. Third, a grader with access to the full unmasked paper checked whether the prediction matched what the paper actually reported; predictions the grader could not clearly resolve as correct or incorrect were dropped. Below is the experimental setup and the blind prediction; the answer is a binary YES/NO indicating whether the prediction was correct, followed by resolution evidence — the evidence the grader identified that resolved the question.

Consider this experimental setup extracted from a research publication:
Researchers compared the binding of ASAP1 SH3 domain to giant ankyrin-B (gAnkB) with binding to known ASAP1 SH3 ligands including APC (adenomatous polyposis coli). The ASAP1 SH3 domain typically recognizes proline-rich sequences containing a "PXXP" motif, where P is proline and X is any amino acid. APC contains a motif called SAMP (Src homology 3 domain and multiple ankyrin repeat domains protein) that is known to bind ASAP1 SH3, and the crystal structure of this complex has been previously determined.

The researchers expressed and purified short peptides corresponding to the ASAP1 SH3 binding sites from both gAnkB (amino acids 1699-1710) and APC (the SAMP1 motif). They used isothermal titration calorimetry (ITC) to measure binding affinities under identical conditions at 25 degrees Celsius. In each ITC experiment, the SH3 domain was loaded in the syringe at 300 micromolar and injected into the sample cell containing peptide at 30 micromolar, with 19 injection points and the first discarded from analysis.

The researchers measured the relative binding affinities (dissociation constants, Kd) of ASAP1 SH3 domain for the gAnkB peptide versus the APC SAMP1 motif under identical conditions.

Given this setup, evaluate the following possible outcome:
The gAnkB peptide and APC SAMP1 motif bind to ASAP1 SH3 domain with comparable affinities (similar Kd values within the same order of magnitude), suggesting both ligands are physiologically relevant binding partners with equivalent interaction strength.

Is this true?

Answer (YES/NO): NO